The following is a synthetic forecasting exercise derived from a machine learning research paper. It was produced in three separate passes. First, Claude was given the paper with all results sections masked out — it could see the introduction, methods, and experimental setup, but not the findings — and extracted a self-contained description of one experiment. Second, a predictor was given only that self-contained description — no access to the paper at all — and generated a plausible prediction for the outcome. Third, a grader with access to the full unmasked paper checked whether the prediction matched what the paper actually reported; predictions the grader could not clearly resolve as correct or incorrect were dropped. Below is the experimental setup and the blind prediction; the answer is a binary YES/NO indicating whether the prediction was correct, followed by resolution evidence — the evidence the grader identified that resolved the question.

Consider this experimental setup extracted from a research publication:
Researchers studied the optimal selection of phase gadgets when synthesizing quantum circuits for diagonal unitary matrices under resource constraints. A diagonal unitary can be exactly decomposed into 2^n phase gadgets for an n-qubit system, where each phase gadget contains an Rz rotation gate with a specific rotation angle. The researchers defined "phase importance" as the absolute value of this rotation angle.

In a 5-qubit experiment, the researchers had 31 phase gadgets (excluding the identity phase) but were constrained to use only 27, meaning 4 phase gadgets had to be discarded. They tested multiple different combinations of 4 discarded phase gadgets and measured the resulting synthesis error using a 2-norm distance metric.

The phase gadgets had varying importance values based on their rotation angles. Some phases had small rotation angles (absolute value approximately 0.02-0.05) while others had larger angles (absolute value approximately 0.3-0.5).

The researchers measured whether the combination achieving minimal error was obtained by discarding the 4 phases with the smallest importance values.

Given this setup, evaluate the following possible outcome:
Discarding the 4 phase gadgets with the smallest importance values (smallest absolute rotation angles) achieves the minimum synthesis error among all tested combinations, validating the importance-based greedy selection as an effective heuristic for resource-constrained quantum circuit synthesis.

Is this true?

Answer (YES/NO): YES